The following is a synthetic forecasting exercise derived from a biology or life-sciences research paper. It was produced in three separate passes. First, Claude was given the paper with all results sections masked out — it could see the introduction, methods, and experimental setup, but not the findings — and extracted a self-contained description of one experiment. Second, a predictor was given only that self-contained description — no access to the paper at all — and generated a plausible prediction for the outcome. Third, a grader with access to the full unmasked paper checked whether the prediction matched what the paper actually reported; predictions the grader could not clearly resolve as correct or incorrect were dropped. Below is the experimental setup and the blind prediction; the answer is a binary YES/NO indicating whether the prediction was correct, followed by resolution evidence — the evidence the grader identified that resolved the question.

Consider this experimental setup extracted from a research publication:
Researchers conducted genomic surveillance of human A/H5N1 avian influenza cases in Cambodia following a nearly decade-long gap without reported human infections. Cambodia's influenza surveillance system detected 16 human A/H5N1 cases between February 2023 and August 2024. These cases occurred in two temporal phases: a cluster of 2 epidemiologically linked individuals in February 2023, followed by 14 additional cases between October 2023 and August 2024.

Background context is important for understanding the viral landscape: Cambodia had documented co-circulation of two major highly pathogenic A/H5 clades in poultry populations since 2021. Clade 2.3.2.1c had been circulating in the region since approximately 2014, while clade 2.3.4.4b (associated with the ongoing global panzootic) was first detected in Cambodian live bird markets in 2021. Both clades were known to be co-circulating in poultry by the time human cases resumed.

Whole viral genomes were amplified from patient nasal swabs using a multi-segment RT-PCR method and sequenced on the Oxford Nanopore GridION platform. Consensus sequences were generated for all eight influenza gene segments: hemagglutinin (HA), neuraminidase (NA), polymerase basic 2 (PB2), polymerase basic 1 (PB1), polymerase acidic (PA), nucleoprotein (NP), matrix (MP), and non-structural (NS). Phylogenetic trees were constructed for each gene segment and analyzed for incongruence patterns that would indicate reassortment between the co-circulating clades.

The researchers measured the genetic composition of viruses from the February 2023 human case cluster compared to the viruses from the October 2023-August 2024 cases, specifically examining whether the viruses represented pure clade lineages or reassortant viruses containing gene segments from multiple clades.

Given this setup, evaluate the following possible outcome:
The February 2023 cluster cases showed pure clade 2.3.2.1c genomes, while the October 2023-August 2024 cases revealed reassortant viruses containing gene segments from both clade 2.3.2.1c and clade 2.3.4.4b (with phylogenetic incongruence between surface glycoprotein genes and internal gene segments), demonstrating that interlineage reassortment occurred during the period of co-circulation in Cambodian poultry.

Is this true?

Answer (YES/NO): YES